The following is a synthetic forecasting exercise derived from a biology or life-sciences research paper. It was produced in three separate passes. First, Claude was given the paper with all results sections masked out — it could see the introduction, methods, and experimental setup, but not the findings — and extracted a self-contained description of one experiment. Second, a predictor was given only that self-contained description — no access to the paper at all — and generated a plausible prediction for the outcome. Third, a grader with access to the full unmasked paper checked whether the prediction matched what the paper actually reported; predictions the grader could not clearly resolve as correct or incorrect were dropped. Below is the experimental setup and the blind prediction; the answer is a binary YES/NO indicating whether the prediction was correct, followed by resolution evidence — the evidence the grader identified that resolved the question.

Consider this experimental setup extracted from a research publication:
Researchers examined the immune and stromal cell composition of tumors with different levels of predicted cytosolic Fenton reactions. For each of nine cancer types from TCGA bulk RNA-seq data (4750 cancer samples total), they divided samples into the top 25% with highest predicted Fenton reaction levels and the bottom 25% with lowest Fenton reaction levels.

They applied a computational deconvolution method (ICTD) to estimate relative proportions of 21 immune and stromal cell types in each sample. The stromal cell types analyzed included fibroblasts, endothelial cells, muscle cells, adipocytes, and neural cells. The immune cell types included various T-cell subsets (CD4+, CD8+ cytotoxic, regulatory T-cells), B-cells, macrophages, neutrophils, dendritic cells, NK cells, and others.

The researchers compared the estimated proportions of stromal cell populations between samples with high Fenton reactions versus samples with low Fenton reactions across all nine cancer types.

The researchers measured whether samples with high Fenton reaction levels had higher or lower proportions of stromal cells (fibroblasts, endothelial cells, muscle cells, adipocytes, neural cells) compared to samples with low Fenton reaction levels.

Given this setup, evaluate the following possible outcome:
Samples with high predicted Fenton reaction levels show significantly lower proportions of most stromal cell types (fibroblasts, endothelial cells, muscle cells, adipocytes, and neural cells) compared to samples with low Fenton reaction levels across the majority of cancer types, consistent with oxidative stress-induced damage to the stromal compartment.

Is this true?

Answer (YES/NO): YES